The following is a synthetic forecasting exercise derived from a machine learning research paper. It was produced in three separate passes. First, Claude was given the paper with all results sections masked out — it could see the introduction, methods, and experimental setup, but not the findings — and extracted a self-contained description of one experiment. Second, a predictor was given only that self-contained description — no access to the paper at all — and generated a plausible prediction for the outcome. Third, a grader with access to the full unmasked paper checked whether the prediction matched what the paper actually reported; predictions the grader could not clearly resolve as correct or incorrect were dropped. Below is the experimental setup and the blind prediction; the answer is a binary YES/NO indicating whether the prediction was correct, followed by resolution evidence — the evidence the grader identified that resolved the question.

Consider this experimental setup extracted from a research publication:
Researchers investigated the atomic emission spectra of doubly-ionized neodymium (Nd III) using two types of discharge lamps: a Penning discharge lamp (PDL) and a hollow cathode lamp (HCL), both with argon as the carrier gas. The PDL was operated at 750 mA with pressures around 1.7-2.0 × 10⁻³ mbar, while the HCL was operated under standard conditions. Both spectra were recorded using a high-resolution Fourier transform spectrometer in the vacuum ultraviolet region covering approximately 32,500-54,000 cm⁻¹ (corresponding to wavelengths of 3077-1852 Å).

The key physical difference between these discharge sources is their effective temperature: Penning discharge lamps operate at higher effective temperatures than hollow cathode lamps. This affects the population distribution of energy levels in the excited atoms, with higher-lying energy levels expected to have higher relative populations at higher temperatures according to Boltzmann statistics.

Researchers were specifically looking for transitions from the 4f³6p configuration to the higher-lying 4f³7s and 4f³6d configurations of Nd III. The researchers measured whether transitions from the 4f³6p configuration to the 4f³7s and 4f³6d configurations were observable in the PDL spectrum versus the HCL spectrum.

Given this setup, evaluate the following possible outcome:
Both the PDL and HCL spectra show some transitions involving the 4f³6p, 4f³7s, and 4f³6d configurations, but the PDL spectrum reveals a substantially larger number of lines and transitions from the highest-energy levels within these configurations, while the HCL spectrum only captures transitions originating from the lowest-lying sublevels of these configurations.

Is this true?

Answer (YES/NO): NO